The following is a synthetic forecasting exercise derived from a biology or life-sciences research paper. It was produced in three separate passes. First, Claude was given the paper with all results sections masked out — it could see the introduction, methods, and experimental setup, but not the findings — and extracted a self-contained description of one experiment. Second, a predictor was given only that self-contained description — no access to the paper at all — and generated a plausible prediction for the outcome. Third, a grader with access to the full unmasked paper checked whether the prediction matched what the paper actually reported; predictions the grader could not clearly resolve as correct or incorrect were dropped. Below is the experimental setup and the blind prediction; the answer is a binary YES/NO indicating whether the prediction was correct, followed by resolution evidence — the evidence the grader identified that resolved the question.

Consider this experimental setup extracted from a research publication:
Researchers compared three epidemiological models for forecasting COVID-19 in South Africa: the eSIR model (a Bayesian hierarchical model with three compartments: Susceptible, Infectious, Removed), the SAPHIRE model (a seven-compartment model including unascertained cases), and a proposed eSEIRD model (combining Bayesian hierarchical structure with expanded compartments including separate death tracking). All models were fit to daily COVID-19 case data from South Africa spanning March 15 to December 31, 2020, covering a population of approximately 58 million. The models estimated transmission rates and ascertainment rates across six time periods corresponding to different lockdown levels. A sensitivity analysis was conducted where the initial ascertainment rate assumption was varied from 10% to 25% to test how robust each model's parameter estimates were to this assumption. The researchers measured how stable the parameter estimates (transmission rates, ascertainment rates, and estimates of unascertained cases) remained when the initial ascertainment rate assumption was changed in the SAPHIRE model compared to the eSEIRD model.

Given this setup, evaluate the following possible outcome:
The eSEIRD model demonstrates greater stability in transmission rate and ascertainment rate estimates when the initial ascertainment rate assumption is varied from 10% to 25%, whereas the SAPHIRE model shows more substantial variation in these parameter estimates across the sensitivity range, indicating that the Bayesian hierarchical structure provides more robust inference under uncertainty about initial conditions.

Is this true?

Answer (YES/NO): YES